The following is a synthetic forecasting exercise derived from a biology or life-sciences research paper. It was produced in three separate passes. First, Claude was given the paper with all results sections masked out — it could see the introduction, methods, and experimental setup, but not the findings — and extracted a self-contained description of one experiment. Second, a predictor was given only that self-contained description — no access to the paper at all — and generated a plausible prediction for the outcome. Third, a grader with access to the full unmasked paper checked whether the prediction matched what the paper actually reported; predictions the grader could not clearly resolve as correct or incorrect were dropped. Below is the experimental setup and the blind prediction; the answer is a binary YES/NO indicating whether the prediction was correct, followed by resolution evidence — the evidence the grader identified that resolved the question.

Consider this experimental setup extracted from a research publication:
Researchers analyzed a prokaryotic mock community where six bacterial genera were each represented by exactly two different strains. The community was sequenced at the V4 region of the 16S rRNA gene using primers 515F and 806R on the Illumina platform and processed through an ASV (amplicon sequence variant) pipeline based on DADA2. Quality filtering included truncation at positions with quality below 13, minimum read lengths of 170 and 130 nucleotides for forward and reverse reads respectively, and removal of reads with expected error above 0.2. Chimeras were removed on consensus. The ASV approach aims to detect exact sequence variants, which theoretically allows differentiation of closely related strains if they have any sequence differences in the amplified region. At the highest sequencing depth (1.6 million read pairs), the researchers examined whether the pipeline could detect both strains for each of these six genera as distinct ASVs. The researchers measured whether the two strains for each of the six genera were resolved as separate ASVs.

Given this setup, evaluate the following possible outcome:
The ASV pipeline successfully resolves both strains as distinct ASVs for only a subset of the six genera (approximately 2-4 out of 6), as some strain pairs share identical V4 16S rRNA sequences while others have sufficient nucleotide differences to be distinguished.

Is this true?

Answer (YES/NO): NO